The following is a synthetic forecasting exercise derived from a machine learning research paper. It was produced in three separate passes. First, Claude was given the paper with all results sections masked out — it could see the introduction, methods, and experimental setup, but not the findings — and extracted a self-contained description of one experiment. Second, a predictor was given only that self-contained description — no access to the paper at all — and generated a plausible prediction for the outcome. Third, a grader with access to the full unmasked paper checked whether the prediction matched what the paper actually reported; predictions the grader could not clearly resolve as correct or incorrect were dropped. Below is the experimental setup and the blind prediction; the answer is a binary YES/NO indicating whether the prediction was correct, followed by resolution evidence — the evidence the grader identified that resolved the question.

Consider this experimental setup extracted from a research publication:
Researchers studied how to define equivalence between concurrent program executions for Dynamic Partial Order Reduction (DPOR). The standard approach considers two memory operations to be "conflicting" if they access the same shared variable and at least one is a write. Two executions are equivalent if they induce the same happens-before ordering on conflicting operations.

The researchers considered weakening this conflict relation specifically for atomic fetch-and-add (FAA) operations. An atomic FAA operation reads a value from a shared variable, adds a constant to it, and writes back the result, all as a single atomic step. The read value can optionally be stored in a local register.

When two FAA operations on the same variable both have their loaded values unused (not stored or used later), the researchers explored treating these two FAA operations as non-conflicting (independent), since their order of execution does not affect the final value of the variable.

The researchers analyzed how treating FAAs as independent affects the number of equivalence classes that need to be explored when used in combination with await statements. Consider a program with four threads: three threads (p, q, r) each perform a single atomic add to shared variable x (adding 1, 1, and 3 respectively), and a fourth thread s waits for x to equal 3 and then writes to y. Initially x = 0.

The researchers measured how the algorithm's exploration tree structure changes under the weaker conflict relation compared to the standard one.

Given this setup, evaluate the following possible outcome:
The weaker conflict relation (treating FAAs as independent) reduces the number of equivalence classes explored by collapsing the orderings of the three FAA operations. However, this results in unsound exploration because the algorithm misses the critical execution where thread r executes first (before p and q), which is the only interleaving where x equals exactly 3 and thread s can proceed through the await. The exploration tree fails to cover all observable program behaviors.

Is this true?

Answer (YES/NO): NO